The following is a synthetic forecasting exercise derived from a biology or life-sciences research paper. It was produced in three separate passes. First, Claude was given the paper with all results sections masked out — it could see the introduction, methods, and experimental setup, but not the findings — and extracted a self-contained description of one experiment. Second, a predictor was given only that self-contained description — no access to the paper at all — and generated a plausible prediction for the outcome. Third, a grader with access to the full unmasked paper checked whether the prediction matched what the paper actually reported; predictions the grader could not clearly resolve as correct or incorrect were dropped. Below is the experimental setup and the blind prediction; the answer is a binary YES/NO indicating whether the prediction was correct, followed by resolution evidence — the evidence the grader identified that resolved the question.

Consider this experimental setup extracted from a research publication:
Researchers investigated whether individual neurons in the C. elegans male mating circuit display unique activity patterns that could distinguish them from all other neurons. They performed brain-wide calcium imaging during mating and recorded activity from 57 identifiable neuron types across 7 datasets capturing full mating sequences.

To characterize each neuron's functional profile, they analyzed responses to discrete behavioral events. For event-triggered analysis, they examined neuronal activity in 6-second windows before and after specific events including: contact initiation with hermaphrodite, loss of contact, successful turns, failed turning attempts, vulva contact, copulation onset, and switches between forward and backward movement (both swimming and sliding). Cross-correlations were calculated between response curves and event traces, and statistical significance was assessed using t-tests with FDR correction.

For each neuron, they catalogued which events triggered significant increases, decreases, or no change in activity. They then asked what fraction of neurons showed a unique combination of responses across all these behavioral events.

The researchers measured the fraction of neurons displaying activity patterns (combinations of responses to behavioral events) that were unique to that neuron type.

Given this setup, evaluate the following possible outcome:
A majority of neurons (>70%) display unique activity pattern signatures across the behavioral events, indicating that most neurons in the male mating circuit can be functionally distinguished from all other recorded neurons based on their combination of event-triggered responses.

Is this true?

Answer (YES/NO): YES